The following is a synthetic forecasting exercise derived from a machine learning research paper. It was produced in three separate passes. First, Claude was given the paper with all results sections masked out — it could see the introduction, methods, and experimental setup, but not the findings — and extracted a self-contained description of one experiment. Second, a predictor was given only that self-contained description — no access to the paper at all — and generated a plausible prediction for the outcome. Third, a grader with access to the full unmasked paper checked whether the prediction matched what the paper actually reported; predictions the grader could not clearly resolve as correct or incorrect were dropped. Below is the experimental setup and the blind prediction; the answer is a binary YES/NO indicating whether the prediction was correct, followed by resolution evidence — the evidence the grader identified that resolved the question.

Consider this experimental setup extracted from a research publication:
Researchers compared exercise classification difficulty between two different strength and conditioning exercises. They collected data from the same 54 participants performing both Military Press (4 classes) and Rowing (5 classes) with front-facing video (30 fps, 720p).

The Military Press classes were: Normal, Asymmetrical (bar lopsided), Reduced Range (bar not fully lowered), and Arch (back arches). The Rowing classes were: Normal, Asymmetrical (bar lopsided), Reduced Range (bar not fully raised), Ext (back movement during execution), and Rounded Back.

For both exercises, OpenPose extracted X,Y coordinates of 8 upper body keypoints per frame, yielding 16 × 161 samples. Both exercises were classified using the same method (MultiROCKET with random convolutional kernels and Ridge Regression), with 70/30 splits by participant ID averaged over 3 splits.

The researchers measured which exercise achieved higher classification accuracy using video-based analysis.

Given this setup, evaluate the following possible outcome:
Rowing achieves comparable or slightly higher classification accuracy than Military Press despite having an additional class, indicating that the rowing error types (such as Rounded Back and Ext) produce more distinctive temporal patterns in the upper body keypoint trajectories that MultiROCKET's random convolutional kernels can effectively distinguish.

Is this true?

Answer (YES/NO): NO